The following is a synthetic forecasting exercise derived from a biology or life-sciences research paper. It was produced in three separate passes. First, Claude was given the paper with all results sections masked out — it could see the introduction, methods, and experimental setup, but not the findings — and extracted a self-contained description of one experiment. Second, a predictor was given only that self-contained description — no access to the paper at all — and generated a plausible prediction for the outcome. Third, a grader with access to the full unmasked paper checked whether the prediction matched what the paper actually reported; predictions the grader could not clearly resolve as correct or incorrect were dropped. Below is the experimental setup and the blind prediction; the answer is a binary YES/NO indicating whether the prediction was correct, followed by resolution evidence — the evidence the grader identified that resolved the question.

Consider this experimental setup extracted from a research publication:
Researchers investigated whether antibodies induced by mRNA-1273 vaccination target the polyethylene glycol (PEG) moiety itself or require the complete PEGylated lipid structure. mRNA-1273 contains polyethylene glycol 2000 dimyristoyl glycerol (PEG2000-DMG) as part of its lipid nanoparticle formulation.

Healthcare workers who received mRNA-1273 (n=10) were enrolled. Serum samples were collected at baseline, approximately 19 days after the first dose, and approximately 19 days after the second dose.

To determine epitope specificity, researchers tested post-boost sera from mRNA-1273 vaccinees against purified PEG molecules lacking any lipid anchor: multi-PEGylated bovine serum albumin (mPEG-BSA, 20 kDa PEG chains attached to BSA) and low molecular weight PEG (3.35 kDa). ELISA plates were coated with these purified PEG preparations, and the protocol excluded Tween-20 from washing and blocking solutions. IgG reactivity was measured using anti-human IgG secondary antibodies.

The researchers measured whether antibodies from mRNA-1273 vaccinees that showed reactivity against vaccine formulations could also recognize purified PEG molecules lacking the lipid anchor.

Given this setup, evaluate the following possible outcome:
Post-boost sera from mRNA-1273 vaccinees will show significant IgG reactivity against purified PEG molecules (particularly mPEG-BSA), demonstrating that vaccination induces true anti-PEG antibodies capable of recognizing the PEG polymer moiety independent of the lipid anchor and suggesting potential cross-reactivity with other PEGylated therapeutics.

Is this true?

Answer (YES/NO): YES